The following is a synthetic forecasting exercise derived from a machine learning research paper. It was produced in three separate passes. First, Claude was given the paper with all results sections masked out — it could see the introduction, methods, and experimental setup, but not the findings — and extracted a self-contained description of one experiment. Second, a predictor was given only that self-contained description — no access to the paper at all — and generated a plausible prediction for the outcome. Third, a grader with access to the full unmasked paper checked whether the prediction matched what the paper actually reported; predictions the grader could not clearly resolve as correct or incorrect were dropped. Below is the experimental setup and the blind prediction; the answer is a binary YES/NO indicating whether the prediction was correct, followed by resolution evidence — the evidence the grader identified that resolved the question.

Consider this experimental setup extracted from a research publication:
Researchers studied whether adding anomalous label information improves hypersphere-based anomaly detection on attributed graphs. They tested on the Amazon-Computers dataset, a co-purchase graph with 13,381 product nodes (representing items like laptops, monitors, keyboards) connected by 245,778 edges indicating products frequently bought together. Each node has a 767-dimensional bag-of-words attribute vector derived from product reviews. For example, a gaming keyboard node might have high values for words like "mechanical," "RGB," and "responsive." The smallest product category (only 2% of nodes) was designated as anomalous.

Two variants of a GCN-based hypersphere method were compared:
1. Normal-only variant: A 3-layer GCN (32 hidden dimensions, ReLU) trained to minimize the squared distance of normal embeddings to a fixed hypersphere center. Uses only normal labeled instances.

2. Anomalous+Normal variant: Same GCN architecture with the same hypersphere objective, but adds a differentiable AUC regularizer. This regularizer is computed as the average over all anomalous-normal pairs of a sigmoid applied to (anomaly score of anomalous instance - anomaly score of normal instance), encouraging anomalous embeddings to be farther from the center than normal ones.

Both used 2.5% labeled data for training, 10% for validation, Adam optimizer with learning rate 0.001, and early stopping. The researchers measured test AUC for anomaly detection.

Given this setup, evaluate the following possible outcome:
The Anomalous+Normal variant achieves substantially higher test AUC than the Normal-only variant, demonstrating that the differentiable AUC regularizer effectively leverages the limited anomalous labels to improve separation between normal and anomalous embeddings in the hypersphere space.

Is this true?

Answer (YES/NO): YES